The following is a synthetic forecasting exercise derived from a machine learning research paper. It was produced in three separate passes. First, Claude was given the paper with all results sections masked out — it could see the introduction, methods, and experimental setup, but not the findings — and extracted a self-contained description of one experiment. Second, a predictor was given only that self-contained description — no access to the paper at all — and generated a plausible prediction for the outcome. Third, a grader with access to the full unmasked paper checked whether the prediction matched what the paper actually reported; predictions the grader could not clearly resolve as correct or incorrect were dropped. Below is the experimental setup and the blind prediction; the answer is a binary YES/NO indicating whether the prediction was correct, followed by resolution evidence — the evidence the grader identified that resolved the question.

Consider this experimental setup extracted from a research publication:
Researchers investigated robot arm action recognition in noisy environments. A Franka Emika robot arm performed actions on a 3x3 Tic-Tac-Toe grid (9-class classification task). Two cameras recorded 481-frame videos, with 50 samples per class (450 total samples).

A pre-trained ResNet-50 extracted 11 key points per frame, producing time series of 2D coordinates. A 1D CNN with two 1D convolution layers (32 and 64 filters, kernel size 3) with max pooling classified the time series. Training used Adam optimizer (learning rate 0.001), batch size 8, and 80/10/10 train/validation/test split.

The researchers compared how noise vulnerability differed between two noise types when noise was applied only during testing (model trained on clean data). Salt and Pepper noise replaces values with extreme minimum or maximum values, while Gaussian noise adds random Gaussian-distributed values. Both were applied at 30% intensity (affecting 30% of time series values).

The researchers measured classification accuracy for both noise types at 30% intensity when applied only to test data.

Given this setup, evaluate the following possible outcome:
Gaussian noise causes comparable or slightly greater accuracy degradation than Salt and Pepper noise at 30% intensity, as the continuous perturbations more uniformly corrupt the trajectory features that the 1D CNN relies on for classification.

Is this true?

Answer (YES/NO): NO